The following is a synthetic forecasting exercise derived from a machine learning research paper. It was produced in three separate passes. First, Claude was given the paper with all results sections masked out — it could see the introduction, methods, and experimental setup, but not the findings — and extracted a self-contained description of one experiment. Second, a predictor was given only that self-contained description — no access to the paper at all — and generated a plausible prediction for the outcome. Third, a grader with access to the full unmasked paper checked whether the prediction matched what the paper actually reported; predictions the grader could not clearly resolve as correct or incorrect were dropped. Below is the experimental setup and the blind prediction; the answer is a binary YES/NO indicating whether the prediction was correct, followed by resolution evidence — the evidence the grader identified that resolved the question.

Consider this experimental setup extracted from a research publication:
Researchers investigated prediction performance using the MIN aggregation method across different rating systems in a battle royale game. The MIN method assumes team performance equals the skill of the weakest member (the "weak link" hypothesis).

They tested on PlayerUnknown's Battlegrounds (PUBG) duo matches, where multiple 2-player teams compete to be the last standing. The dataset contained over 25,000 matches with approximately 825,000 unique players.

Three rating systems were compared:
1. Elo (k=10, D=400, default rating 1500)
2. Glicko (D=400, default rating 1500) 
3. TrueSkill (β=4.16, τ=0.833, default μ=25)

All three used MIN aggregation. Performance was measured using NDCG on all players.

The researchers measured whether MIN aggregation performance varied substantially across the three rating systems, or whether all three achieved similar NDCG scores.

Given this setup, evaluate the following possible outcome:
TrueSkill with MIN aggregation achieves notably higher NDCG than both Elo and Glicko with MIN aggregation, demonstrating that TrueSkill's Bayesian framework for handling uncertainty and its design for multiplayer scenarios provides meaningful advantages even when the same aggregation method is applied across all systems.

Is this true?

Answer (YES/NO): NO